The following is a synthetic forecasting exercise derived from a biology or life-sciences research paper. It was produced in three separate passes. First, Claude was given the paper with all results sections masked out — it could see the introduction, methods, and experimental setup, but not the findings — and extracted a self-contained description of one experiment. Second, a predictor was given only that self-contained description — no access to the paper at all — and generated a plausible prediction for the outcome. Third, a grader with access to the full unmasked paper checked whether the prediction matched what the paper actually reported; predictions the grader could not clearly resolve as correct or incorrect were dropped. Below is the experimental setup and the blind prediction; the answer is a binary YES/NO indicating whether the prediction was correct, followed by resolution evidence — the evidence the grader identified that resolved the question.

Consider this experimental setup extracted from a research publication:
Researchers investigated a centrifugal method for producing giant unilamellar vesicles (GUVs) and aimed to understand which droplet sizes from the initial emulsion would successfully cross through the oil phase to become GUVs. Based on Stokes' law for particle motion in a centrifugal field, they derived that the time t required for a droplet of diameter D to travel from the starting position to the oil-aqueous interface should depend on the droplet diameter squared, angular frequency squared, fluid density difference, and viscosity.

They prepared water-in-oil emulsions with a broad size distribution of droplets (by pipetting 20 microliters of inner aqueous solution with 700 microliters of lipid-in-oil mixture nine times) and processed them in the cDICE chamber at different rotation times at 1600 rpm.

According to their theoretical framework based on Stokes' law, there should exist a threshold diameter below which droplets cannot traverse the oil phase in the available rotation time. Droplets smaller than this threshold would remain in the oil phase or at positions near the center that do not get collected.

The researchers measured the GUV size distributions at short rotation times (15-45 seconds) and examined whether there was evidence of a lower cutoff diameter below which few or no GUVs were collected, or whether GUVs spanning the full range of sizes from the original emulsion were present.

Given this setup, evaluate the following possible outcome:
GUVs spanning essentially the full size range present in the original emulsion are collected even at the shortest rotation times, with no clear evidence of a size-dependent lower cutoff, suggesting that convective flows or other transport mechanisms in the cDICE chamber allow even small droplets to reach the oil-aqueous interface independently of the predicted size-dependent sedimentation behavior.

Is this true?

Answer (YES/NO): YES